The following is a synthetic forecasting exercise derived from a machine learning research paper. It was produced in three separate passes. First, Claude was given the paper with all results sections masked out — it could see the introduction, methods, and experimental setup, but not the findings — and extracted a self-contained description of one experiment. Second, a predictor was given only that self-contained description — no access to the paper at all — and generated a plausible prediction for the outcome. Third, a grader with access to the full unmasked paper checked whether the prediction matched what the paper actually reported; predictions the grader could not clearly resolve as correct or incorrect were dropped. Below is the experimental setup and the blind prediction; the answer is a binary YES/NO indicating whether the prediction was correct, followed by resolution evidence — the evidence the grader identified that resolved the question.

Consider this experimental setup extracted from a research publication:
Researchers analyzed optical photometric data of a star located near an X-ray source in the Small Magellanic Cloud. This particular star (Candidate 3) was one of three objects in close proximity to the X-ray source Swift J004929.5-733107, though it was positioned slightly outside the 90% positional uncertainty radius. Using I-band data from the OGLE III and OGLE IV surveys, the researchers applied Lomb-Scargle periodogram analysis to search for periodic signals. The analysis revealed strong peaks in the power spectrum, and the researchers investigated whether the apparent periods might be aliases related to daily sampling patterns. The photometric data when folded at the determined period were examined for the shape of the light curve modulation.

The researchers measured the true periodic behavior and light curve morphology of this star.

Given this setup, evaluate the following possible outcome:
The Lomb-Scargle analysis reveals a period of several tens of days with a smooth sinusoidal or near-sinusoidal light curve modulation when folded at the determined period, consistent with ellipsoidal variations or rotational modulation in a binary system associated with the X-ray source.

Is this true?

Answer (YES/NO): NO